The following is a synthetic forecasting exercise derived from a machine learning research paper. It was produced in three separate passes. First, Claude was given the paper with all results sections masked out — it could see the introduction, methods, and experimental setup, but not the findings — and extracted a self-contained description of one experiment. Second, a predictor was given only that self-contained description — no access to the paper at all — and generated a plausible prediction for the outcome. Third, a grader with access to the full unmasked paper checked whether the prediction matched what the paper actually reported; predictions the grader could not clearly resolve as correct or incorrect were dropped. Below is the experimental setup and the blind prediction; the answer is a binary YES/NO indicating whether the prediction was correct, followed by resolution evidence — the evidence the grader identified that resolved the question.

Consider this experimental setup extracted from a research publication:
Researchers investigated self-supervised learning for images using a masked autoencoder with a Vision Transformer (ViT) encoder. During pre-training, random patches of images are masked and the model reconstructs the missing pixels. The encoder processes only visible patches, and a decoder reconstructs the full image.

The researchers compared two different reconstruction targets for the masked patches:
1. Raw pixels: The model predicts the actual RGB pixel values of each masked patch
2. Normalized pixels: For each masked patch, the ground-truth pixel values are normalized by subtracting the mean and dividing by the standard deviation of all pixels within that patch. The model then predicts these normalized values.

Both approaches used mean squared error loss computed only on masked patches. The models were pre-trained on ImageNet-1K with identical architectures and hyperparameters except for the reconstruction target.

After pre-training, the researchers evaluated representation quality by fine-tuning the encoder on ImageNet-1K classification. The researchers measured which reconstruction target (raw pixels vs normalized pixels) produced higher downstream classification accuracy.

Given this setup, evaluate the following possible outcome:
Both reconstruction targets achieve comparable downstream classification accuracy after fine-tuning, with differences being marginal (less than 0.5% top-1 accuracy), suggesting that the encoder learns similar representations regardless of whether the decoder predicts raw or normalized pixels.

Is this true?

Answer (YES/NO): NO